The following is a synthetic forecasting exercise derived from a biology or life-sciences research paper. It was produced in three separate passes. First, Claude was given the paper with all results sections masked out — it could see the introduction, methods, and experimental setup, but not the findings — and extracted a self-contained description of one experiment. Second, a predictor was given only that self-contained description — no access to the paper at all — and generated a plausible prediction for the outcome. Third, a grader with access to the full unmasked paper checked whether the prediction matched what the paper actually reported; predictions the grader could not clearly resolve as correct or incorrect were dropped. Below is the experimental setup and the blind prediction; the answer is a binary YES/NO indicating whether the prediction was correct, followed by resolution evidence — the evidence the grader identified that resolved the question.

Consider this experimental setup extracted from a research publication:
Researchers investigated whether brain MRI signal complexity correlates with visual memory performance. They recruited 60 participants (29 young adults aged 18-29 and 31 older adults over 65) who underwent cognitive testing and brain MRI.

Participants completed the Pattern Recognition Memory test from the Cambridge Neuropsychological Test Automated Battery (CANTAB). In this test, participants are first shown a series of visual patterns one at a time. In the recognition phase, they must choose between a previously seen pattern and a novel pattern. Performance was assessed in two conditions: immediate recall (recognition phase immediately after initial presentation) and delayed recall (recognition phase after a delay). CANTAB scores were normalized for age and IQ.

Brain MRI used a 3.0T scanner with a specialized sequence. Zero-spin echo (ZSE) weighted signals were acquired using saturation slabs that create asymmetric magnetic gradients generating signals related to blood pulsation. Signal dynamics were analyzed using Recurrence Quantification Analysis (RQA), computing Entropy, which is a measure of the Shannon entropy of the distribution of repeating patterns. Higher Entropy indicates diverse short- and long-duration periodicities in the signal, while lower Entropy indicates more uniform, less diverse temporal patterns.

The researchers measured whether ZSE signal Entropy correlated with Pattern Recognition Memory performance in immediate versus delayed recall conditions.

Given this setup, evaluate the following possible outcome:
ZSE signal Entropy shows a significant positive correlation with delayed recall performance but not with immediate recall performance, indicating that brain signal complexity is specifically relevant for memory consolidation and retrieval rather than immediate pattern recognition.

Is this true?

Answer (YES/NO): NO